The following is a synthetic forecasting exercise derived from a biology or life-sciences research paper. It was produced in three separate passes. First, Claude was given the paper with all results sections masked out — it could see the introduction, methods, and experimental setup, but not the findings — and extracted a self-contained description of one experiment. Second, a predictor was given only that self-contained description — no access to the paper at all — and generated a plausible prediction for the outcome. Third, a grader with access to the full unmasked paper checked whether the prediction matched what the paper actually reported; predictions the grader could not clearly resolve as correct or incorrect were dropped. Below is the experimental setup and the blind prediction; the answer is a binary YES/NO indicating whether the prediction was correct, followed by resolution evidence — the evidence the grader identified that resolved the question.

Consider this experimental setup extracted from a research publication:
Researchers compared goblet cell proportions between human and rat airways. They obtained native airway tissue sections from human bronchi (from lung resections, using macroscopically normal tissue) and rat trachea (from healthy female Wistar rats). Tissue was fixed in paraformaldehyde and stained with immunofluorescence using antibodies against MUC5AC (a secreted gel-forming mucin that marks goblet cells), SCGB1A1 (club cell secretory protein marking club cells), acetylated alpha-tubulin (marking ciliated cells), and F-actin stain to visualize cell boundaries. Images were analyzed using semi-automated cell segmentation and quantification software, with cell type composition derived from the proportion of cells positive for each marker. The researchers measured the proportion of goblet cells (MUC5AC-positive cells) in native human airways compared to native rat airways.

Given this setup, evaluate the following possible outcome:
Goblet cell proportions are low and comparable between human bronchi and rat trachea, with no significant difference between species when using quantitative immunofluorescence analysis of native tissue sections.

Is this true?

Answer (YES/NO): NO